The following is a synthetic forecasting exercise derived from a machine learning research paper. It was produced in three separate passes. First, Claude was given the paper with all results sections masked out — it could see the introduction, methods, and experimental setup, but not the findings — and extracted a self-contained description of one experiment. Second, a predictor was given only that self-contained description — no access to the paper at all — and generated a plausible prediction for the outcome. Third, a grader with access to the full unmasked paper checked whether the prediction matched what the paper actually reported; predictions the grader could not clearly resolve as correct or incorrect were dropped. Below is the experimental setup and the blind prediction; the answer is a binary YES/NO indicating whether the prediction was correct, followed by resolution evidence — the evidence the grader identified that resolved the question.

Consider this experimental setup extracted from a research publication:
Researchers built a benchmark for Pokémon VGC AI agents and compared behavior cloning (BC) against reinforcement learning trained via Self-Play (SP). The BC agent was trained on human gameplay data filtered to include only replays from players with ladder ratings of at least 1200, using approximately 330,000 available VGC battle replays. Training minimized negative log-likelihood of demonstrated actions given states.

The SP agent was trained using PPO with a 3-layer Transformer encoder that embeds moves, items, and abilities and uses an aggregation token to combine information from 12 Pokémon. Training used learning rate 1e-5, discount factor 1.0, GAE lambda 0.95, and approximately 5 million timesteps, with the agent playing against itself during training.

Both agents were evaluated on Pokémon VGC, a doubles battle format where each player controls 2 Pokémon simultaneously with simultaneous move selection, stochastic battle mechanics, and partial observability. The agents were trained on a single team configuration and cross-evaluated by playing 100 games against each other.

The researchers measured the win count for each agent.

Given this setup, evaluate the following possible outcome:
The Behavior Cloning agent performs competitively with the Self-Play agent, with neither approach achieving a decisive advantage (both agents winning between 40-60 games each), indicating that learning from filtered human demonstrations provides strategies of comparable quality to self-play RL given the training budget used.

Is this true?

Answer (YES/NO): NO